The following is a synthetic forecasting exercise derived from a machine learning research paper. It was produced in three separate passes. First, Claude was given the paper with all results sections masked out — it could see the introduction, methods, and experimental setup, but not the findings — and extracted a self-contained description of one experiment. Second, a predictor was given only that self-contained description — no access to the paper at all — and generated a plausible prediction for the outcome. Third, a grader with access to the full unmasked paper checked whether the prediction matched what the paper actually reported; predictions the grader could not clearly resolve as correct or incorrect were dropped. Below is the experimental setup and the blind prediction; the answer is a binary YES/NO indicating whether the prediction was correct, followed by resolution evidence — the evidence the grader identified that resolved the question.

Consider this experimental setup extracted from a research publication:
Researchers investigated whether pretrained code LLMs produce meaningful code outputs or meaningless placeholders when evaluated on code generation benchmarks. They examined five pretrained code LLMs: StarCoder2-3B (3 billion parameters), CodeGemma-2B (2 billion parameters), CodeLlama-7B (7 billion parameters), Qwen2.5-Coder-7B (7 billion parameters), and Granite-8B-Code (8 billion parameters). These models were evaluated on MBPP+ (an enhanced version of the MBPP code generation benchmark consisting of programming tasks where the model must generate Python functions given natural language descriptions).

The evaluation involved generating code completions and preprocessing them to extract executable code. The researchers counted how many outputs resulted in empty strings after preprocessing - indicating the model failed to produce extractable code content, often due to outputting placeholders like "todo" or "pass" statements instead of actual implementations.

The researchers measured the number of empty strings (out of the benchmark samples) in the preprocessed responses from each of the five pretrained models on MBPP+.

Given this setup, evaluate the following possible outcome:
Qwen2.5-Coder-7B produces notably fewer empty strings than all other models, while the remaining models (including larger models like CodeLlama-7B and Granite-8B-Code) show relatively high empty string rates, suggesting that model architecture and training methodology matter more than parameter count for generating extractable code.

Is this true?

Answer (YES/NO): NO